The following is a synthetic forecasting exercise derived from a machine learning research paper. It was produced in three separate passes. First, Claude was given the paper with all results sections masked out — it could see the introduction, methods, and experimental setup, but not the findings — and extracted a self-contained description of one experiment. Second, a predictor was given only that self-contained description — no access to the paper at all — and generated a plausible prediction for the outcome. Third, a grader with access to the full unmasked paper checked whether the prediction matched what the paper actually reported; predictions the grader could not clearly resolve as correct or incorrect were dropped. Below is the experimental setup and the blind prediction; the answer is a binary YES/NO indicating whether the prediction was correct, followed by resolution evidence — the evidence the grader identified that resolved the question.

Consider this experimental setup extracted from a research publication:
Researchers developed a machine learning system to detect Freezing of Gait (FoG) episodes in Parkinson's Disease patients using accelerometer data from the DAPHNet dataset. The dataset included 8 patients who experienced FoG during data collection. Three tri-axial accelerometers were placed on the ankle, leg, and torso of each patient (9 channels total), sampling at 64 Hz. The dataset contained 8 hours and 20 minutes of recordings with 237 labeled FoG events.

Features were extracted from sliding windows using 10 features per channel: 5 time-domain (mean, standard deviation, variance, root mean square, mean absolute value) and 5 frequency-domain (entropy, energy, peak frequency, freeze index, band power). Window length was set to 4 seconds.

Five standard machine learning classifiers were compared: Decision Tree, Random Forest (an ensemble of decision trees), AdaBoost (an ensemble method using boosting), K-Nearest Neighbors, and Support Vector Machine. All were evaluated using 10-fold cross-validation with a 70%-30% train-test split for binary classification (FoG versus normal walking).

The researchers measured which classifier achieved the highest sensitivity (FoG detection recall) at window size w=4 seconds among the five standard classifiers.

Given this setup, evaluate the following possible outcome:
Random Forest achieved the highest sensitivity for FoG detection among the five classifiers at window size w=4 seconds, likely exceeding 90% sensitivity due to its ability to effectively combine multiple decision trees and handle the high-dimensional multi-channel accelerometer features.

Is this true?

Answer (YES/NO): YES